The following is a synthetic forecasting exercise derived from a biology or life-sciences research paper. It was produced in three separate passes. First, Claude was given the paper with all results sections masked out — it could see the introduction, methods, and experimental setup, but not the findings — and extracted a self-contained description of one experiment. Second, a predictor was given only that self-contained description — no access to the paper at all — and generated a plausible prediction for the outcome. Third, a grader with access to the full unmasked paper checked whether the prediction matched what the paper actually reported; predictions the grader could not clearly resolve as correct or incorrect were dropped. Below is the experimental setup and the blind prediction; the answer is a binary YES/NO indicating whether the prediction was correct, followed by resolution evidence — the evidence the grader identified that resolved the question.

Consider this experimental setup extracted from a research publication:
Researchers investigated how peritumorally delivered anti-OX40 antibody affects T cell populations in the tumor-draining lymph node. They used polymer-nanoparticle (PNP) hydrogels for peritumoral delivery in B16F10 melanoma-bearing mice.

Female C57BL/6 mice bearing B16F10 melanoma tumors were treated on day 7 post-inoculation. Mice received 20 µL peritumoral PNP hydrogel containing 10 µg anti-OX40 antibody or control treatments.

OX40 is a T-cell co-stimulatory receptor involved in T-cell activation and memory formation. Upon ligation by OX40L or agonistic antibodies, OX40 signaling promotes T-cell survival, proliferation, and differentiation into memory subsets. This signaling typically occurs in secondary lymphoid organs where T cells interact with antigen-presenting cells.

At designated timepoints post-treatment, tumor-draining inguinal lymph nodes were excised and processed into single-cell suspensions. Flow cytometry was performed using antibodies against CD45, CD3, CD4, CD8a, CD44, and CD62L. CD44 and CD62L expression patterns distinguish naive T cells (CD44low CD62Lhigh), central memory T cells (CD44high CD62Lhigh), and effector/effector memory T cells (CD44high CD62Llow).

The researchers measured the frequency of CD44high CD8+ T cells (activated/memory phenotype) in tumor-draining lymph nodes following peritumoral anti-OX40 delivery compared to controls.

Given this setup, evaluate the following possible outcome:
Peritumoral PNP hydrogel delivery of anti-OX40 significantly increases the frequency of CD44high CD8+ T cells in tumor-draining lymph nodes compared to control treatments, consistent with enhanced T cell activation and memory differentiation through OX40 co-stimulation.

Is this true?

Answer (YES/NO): YES